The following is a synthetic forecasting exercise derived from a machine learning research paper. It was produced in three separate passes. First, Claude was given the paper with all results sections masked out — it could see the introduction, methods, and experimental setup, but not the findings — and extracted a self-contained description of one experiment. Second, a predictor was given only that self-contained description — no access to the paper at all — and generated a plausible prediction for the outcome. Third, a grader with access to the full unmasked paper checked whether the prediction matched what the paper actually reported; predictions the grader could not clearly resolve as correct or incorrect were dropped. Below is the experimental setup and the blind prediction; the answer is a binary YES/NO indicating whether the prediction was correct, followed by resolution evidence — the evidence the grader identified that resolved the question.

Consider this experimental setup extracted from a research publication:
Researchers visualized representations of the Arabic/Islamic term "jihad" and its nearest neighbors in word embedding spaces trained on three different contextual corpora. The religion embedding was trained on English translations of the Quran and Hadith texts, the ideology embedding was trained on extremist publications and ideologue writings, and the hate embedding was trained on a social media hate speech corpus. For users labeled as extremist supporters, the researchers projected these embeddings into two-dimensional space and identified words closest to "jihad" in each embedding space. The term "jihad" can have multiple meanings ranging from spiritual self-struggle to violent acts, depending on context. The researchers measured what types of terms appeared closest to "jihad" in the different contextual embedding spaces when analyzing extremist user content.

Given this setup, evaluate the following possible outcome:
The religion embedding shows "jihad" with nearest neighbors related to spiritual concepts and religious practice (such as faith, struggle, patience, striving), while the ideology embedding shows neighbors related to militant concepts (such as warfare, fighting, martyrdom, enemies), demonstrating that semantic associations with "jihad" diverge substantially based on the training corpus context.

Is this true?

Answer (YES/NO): NO